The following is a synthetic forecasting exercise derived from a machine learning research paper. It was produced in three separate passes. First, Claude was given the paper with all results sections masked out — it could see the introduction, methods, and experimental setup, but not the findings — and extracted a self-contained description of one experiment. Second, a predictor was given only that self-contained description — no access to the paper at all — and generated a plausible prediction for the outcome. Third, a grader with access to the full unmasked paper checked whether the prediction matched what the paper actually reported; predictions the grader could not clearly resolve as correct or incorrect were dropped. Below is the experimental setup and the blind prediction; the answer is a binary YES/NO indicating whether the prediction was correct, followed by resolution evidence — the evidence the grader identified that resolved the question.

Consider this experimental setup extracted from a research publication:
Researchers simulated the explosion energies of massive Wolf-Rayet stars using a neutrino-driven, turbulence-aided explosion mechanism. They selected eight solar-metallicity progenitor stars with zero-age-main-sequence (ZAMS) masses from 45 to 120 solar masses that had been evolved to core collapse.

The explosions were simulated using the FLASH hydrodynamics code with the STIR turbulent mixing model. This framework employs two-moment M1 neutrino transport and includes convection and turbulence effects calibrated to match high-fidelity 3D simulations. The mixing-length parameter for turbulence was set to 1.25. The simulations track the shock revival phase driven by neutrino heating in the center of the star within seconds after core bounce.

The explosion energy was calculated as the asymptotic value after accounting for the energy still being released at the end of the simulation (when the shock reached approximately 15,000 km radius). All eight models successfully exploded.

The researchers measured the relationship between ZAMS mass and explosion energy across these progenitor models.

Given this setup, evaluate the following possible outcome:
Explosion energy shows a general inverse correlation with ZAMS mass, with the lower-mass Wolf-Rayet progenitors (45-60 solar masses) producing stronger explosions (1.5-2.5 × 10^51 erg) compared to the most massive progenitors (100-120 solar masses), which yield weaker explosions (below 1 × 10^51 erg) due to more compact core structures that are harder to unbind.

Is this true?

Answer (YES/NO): NO